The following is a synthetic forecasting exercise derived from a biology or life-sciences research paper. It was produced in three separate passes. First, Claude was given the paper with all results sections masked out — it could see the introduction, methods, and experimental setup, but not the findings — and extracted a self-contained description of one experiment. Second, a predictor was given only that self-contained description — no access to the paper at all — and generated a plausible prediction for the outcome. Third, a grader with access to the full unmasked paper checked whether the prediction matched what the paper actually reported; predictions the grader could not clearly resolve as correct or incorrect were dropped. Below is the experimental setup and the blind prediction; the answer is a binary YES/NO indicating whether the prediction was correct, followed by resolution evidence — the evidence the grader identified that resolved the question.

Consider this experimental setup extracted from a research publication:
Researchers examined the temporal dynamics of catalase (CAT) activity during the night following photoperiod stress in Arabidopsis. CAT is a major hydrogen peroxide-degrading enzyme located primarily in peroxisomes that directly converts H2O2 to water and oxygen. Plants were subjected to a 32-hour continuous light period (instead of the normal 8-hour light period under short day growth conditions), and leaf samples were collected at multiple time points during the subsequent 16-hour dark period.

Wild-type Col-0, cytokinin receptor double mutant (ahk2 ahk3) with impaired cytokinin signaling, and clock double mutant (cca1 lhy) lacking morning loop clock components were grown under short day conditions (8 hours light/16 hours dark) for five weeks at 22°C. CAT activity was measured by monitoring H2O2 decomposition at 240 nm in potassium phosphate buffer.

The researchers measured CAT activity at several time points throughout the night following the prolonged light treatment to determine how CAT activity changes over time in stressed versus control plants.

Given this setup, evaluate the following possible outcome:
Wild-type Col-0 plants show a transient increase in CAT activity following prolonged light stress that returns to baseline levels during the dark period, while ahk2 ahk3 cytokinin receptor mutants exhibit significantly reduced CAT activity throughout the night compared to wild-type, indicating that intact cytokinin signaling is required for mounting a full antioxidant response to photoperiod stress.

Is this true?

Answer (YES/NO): NO